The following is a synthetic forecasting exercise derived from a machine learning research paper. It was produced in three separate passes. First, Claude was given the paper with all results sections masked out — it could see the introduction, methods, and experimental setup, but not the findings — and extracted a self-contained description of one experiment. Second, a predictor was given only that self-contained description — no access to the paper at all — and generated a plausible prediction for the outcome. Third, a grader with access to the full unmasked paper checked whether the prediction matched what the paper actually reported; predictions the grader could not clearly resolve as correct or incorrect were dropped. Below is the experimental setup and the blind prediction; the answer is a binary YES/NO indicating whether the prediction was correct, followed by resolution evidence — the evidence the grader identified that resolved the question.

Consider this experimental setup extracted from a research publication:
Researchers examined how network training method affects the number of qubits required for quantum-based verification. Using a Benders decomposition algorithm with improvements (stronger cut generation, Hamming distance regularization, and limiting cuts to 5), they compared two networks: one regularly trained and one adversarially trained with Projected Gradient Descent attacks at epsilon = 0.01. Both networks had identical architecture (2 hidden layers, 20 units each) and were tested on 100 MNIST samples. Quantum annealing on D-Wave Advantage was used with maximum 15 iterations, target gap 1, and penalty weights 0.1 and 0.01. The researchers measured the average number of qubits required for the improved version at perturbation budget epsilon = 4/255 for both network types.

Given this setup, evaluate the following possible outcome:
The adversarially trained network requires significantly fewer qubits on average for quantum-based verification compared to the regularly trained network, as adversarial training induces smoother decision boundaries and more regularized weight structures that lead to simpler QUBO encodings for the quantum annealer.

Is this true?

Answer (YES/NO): YES